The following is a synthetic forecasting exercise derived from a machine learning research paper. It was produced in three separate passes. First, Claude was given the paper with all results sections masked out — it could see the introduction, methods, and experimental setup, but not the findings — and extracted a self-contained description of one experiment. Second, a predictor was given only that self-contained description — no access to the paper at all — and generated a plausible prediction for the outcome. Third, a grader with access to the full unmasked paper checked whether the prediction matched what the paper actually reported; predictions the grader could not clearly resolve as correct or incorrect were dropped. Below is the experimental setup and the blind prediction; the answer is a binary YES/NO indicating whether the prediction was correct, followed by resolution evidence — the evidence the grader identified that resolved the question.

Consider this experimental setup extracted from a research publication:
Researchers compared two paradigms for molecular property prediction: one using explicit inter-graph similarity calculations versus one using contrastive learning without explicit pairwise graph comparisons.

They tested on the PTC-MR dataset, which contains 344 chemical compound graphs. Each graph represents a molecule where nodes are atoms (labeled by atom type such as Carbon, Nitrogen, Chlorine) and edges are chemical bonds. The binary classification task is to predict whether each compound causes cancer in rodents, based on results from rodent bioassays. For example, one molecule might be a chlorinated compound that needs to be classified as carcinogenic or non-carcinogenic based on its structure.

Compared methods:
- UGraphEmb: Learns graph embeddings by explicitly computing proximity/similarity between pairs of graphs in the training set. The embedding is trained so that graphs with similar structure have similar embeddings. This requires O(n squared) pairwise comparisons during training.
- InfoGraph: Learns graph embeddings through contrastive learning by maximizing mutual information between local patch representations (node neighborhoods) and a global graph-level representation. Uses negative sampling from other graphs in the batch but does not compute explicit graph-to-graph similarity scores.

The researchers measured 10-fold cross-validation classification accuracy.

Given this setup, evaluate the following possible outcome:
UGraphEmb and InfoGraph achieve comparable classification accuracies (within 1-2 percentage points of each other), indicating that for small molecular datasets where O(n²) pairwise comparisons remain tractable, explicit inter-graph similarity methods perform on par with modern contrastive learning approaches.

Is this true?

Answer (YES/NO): NO